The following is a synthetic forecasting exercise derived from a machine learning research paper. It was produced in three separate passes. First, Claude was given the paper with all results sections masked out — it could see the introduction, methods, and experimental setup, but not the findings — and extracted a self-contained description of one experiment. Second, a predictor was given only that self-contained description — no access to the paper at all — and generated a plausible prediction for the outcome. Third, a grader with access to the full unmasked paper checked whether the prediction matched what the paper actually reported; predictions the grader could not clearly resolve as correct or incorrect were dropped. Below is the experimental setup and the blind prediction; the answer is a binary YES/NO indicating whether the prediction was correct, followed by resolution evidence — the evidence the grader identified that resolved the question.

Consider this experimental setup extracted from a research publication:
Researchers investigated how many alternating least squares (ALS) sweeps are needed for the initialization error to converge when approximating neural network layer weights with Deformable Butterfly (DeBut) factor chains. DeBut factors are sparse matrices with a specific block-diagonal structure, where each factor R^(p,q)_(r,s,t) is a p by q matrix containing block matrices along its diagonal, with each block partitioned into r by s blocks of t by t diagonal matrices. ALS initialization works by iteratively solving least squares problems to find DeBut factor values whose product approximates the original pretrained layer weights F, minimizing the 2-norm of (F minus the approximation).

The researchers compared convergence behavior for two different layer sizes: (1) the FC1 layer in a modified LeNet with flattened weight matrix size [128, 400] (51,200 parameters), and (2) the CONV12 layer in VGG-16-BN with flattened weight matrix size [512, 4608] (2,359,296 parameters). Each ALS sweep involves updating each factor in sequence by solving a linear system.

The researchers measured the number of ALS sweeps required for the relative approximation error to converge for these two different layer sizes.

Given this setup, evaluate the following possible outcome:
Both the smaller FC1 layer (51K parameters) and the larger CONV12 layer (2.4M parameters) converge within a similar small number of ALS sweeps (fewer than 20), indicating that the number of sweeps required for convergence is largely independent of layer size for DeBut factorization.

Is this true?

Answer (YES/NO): NO